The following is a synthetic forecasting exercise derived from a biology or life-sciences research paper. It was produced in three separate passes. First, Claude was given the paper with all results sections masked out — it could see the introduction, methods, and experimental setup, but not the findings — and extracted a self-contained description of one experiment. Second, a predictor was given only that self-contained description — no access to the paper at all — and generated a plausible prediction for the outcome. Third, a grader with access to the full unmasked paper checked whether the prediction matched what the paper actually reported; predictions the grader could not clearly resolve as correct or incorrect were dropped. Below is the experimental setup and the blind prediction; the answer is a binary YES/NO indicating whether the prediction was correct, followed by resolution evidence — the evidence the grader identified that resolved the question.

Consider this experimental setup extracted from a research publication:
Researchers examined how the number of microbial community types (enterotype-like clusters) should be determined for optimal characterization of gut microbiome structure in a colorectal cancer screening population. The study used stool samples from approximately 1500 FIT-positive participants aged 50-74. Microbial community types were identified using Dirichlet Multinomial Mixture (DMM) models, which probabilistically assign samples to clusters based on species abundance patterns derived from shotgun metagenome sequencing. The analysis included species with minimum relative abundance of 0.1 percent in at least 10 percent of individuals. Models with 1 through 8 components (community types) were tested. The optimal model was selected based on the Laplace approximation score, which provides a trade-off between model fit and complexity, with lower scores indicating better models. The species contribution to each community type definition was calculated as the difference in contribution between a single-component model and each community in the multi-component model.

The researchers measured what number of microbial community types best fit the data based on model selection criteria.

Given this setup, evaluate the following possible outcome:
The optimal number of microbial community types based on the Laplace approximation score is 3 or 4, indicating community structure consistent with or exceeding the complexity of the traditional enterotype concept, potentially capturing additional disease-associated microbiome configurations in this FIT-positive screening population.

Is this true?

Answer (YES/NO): YES